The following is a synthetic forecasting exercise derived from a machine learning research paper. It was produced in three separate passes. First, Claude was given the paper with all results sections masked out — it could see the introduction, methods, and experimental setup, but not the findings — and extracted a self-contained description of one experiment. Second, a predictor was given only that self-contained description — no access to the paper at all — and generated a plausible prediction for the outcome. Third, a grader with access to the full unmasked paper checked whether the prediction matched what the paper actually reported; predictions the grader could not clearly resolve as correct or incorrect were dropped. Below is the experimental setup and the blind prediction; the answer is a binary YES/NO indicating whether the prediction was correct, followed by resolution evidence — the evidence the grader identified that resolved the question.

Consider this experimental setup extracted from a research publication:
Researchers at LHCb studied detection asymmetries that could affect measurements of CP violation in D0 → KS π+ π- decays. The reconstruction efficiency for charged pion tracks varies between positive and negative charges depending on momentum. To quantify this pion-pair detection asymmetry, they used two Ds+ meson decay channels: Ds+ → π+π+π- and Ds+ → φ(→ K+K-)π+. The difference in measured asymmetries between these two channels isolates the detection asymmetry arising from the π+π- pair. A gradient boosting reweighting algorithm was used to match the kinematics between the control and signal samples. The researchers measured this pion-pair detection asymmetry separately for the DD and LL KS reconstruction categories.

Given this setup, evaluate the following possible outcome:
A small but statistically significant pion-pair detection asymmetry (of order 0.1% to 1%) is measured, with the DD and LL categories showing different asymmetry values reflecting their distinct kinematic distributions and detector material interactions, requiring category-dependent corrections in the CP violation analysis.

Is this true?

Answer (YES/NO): NO